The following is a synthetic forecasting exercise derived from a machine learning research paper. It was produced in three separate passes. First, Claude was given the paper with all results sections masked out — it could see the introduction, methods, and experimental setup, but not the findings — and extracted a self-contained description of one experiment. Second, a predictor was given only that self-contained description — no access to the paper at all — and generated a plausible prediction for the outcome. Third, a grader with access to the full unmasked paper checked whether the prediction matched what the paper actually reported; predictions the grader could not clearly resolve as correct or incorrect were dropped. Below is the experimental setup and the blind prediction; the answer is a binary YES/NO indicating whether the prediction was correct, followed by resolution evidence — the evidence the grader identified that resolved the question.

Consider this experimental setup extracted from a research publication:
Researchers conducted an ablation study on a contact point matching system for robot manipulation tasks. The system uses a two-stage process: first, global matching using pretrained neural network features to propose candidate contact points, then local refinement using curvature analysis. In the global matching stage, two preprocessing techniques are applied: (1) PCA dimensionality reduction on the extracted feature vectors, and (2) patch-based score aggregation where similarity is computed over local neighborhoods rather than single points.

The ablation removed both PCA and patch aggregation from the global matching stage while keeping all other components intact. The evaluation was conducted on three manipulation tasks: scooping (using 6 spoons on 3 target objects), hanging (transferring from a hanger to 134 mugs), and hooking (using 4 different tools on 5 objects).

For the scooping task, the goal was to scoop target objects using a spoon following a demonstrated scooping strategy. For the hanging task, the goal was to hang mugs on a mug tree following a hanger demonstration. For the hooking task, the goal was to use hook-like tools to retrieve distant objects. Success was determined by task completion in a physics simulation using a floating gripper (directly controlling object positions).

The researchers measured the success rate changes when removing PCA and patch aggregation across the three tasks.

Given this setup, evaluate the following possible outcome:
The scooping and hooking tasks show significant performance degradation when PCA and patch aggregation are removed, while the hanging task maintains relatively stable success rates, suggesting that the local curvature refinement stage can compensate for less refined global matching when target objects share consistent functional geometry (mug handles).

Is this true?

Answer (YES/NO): YES